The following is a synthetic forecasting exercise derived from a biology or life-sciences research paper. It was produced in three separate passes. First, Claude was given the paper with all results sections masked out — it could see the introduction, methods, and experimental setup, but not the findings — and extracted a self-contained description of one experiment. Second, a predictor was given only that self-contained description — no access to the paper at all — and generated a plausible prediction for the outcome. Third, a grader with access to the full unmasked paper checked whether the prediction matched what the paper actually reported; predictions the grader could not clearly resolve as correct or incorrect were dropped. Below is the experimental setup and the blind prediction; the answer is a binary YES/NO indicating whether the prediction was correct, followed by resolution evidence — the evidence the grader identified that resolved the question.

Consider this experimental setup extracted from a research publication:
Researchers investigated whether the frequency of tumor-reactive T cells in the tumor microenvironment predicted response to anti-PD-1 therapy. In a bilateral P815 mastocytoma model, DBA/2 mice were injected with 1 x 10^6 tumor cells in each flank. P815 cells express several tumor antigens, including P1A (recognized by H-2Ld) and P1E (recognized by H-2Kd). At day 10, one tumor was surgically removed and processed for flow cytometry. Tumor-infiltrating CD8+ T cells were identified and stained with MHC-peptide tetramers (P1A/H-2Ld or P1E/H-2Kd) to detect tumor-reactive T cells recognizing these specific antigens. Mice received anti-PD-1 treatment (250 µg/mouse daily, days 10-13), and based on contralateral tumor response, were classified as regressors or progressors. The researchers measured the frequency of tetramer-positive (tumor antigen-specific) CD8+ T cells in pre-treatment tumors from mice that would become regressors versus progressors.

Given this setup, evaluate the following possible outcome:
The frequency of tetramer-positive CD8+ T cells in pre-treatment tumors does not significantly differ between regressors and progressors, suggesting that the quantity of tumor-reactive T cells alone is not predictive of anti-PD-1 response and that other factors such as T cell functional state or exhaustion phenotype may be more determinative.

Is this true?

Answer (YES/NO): NO